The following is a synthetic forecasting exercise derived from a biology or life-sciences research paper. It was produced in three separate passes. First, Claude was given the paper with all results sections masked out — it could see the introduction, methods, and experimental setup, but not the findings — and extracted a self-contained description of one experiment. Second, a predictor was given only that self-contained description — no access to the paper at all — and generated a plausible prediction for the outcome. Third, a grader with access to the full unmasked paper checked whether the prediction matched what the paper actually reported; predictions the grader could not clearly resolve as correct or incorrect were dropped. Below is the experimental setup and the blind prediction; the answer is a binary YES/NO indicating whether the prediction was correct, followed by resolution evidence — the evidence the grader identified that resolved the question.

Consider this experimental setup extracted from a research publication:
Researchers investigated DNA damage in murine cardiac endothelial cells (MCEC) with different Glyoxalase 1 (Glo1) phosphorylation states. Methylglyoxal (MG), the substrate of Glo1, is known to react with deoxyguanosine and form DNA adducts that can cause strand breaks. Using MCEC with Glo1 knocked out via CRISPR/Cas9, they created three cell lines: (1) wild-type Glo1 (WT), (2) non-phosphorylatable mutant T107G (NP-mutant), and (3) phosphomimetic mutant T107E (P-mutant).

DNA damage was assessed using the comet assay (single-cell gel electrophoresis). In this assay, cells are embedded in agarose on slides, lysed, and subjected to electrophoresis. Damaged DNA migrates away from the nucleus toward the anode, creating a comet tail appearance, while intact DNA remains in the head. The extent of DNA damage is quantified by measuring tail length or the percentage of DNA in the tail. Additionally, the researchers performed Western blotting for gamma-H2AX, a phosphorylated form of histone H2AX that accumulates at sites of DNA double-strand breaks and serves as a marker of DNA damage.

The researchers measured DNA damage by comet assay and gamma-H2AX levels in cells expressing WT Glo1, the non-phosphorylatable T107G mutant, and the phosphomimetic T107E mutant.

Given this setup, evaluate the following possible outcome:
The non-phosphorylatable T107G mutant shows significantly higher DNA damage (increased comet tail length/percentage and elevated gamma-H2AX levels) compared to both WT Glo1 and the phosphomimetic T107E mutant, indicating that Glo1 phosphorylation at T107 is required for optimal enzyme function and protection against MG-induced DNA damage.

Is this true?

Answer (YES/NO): YES